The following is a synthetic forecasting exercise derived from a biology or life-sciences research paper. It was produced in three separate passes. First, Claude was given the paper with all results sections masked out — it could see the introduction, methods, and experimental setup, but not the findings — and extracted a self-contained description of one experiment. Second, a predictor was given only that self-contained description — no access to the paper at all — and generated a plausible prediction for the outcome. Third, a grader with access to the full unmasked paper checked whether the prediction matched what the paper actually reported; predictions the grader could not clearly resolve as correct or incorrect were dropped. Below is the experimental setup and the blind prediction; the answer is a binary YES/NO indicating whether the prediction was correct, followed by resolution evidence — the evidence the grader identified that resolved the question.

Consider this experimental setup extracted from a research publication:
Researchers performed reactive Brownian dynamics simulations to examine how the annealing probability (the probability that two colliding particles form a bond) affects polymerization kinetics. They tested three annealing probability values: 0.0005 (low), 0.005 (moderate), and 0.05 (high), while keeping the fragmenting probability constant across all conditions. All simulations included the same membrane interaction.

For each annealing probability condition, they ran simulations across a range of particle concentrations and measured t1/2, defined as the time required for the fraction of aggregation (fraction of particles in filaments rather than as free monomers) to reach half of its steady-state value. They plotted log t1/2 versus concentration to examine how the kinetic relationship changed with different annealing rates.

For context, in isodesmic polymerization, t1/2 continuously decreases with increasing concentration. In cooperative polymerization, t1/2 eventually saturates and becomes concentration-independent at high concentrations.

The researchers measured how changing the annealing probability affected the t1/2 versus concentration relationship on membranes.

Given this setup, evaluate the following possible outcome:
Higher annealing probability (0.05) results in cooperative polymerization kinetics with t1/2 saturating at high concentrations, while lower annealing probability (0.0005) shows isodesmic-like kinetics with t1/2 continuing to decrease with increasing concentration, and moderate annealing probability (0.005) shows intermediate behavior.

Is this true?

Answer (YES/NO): NO